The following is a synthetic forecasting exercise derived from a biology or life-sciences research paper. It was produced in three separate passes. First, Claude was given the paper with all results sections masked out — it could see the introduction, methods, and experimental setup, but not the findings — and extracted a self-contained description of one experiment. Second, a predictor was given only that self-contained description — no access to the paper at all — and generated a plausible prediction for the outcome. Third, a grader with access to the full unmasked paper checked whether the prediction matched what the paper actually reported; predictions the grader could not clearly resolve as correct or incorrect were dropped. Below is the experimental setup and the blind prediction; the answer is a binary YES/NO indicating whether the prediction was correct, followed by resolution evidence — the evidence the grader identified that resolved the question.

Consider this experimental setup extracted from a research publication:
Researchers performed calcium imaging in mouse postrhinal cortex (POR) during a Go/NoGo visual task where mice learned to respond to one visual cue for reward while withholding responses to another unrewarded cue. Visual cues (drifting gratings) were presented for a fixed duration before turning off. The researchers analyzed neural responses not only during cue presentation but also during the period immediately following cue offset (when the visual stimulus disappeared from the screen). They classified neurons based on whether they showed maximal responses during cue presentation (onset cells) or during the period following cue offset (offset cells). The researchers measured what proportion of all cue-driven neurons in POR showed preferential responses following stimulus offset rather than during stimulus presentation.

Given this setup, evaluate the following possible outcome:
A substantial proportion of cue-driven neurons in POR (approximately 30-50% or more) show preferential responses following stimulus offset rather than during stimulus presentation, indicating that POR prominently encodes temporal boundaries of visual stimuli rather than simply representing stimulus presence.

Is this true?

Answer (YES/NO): NO